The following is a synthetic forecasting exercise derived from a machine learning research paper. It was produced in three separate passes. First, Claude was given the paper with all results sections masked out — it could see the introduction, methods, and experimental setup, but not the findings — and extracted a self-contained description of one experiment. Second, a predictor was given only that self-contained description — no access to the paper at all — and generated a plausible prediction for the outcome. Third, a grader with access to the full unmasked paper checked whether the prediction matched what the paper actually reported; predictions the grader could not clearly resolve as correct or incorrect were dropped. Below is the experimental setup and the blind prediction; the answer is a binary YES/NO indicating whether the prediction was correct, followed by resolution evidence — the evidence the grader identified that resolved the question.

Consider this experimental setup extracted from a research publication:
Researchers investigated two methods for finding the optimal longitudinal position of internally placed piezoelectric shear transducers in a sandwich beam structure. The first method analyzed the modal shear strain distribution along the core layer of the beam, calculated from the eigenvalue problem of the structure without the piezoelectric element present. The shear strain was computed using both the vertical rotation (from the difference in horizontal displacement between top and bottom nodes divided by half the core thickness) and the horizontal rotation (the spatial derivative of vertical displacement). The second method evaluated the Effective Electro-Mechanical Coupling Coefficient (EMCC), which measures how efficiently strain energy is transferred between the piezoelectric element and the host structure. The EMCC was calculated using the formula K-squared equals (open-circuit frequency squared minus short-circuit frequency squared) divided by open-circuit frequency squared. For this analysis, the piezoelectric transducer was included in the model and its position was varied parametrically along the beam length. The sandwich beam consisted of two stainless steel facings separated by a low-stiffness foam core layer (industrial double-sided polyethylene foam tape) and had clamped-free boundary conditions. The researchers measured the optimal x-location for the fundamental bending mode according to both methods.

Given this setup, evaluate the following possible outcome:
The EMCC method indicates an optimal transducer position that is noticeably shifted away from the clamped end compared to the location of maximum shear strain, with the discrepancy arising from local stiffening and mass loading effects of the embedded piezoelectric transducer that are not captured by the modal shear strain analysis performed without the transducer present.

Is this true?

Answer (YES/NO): NO